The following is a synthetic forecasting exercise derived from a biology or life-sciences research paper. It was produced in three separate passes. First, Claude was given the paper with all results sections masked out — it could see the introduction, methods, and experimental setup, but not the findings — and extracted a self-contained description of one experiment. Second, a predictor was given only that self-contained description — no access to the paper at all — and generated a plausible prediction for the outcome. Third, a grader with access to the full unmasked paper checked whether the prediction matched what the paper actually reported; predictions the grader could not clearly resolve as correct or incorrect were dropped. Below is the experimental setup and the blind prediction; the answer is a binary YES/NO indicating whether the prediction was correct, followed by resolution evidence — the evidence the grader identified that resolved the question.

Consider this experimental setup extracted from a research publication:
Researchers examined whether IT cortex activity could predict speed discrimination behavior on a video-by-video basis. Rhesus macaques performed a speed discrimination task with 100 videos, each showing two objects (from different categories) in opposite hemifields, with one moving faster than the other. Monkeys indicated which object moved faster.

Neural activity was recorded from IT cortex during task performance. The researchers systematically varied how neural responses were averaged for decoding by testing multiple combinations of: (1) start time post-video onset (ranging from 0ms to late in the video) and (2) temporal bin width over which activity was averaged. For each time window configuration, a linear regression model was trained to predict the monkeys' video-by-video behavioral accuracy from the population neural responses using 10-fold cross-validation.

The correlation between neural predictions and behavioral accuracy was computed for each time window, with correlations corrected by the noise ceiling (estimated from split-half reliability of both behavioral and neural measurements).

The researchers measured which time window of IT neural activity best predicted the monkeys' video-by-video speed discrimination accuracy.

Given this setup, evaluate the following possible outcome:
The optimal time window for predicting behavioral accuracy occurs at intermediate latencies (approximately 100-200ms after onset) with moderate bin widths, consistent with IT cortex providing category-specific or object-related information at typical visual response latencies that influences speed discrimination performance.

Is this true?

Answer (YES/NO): NO